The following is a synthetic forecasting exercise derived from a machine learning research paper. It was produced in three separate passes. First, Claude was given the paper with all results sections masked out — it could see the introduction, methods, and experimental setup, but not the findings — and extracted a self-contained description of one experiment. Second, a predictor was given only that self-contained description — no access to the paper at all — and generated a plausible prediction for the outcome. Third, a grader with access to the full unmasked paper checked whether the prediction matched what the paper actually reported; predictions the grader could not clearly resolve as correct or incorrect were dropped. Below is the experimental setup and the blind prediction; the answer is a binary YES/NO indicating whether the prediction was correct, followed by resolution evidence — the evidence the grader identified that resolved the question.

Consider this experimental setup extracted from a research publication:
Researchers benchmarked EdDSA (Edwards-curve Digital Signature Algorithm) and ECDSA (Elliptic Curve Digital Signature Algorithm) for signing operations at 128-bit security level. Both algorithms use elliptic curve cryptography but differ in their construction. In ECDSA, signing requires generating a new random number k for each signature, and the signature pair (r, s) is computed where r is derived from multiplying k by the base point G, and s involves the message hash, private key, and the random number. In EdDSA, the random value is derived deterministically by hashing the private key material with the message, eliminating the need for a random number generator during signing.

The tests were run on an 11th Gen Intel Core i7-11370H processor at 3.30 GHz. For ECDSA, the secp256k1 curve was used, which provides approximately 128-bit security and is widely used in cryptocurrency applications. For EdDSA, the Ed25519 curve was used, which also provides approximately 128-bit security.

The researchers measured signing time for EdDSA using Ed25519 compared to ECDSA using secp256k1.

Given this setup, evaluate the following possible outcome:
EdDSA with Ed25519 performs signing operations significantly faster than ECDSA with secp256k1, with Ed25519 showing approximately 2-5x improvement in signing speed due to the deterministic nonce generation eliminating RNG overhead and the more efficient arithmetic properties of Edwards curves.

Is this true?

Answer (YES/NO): NO